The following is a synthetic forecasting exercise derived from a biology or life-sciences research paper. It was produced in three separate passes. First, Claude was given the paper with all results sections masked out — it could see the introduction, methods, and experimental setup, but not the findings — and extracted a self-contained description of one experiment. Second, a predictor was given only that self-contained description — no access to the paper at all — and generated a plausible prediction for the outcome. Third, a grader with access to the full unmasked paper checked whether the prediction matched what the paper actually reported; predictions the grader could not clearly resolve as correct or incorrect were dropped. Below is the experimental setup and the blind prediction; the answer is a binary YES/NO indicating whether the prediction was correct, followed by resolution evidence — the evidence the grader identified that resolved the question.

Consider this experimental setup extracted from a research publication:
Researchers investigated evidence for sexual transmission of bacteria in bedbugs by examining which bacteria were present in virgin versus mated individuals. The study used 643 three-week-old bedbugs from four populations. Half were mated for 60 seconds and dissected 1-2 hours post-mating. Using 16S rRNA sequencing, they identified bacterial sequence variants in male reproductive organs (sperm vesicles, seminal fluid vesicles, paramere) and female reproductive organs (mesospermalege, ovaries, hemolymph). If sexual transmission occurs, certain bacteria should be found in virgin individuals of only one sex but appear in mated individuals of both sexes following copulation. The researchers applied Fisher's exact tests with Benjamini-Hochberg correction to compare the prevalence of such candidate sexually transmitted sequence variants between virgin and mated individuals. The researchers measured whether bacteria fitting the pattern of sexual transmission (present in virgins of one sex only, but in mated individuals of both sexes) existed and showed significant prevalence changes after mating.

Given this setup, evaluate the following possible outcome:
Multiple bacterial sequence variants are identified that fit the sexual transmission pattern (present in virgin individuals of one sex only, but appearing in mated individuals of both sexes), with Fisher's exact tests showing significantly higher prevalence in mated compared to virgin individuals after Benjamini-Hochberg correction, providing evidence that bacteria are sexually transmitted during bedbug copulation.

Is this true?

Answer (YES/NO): NO